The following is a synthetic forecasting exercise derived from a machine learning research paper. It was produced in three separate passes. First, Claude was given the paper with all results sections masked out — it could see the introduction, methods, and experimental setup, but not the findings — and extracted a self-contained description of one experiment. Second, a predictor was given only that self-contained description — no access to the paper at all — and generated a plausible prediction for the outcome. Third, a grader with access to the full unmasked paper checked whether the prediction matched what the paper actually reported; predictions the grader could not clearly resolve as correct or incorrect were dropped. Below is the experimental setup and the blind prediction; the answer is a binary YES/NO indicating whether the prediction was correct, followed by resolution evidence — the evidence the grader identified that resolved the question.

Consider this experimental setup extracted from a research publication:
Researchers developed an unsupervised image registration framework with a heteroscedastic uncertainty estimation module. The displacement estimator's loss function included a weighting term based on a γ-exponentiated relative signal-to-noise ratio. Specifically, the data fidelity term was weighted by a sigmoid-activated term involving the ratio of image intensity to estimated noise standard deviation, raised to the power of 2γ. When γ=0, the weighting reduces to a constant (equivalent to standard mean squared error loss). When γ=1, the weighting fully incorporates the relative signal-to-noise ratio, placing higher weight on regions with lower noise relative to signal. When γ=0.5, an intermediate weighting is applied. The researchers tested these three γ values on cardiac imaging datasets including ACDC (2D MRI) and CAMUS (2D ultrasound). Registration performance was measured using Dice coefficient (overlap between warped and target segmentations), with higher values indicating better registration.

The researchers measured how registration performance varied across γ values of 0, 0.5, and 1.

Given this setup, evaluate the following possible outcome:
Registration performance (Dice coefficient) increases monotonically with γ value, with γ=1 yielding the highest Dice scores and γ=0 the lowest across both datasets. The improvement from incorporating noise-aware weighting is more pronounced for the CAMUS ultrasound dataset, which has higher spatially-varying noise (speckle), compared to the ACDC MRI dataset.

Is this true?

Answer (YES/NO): NO